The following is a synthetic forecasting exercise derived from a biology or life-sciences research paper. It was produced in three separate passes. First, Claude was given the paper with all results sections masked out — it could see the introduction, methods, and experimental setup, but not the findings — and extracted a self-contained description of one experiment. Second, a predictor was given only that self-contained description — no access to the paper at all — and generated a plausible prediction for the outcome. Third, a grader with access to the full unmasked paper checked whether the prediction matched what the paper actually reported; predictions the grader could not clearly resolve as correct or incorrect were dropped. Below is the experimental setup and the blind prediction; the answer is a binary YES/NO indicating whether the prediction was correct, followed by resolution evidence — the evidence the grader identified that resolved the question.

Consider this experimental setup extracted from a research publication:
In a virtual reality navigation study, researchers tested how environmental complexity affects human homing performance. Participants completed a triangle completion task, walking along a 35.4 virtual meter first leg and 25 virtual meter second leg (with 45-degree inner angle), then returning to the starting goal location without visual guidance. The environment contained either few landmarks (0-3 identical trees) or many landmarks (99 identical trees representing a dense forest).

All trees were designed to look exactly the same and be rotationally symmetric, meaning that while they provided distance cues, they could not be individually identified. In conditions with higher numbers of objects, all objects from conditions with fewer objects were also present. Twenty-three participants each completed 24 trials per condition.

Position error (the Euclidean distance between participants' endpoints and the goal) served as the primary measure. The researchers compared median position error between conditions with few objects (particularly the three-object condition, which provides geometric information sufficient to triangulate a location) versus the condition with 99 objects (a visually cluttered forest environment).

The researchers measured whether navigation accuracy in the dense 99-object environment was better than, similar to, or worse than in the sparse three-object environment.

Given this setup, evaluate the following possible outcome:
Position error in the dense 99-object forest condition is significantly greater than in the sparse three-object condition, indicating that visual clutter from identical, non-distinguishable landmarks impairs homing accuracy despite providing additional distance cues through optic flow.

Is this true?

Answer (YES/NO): YES